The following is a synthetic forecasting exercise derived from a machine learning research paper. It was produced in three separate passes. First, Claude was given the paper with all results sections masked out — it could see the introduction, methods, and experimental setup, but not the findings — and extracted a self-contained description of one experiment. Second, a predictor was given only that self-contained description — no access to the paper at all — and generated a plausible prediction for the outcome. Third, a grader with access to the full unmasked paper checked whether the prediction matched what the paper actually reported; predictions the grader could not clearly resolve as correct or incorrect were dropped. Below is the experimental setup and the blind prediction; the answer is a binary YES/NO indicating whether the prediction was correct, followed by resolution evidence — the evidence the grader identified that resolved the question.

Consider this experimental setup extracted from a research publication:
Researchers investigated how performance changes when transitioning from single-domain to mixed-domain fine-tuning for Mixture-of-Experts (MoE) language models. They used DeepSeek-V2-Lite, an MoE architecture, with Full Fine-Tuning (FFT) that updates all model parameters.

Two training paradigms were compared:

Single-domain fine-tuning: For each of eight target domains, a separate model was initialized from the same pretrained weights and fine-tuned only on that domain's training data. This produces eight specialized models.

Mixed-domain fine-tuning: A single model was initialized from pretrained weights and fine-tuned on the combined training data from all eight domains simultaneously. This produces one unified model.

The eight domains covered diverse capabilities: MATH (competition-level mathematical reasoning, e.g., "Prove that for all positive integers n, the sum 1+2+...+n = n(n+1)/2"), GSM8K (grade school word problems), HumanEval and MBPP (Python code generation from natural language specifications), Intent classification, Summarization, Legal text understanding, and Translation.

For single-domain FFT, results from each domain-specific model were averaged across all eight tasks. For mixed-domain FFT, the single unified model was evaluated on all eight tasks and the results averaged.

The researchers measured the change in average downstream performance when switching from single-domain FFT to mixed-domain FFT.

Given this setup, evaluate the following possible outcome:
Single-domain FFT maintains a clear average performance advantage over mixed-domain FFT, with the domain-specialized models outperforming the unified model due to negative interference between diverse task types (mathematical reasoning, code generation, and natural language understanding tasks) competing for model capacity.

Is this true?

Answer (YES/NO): YES